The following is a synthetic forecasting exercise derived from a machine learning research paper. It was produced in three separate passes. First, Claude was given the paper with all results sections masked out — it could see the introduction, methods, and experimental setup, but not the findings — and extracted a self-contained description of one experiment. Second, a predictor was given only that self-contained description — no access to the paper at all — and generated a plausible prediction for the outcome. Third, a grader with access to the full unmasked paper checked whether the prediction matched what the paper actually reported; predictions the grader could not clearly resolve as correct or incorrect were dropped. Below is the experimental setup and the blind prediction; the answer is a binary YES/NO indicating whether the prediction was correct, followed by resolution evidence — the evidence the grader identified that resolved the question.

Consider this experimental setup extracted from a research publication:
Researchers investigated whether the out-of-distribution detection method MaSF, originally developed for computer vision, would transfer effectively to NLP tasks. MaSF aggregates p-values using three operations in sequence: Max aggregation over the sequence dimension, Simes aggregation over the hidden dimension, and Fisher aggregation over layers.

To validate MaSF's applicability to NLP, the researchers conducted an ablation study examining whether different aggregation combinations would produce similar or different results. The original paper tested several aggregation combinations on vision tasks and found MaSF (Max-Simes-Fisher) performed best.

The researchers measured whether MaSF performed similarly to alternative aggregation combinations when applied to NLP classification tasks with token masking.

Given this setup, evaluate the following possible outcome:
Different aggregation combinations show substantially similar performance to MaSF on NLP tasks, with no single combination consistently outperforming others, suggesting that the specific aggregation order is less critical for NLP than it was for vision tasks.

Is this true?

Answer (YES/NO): NO